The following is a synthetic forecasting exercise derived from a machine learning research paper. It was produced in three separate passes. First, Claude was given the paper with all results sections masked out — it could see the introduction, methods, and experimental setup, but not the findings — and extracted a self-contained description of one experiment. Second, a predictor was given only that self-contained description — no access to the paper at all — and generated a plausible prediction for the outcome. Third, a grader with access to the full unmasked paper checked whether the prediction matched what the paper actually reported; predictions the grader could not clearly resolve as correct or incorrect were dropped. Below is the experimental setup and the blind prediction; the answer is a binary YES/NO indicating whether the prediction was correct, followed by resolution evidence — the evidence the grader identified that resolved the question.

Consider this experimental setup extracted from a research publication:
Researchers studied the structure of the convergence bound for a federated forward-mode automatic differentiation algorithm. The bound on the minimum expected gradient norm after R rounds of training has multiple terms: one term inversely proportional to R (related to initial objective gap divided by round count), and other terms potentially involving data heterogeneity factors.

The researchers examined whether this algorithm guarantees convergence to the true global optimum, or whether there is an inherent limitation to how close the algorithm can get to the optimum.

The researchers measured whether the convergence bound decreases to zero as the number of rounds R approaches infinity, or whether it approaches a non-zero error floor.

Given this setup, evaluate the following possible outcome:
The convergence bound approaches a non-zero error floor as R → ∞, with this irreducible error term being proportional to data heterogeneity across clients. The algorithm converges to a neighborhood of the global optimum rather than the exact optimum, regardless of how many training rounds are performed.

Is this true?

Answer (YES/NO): YES